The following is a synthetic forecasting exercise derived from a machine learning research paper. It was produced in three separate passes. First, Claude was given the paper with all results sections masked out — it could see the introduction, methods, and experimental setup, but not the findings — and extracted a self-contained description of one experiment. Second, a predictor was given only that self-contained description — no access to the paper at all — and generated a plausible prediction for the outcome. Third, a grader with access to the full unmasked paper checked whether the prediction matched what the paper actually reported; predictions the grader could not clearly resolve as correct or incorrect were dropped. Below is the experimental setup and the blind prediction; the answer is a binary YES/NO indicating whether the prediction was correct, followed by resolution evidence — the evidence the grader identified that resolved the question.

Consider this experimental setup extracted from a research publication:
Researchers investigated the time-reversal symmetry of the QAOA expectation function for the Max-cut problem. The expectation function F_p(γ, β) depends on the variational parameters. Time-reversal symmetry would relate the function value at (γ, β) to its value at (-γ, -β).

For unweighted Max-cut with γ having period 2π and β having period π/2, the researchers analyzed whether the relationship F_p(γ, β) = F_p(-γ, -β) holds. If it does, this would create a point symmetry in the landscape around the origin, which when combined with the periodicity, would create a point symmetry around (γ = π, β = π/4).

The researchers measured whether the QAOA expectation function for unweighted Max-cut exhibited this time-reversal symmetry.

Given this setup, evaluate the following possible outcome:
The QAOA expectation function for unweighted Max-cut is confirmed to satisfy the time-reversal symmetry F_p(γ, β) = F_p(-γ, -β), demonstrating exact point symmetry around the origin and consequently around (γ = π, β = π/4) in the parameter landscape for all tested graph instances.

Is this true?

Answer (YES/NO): YES